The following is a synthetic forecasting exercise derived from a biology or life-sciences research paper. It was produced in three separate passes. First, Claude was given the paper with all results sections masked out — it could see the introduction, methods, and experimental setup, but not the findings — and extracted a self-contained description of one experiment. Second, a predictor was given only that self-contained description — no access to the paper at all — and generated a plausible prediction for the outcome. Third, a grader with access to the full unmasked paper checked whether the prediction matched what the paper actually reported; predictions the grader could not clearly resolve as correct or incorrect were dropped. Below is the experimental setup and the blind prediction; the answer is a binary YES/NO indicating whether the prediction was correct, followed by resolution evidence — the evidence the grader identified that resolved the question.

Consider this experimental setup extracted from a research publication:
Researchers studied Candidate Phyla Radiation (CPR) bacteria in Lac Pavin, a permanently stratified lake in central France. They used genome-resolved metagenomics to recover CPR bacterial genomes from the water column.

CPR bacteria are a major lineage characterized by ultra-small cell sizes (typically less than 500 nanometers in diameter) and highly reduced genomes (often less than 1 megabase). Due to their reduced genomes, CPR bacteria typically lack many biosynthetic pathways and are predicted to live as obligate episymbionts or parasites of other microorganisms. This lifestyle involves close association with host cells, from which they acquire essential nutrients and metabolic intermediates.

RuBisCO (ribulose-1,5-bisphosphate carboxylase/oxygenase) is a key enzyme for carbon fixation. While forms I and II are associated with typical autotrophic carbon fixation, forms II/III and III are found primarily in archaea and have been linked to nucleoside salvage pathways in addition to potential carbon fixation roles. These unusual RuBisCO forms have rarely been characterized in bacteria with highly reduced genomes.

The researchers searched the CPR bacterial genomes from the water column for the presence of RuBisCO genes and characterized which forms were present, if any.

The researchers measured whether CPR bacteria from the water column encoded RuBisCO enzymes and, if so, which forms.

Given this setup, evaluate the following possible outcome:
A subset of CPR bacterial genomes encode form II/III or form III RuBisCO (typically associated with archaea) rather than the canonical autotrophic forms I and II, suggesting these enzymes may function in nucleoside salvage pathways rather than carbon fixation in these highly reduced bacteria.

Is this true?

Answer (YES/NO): NO